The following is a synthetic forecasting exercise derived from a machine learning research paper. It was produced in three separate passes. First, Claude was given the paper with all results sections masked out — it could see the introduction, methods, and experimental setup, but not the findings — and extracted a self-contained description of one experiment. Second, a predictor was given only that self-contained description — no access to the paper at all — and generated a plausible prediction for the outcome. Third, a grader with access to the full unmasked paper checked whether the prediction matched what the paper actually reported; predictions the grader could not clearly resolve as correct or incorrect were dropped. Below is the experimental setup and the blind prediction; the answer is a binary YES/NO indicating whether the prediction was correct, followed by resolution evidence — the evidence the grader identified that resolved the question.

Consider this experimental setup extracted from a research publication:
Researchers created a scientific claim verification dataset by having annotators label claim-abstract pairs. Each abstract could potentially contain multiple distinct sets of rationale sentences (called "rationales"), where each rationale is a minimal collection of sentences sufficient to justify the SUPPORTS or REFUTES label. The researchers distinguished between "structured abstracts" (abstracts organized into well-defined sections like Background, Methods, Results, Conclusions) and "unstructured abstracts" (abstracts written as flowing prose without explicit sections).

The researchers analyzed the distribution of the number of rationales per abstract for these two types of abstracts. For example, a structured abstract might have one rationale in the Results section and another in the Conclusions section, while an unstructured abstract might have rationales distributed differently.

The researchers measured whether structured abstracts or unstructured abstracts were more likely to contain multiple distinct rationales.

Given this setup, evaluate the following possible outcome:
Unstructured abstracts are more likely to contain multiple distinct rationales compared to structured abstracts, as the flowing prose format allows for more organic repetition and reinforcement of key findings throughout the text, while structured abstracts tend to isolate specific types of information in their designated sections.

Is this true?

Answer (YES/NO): NO